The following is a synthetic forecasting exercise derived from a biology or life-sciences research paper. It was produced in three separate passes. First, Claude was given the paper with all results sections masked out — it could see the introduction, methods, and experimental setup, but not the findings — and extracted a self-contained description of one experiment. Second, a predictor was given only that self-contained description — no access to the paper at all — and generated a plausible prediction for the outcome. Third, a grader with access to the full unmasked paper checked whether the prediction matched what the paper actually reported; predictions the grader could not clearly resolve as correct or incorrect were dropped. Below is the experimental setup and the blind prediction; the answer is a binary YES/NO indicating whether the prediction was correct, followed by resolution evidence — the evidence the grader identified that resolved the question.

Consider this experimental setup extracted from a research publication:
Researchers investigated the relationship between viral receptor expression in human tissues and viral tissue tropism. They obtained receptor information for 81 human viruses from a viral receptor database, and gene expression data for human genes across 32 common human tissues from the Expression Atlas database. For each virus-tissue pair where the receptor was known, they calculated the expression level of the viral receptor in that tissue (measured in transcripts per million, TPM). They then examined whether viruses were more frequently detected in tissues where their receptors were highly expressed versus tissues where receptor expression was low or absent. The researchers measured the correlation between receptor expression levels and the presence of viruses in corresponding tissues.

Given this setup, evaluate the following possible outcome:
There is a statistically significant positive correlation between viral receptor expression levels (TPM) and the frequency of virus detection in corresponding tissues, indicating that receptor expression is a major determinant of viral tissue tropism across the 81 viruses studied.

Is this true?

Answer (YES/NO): NO